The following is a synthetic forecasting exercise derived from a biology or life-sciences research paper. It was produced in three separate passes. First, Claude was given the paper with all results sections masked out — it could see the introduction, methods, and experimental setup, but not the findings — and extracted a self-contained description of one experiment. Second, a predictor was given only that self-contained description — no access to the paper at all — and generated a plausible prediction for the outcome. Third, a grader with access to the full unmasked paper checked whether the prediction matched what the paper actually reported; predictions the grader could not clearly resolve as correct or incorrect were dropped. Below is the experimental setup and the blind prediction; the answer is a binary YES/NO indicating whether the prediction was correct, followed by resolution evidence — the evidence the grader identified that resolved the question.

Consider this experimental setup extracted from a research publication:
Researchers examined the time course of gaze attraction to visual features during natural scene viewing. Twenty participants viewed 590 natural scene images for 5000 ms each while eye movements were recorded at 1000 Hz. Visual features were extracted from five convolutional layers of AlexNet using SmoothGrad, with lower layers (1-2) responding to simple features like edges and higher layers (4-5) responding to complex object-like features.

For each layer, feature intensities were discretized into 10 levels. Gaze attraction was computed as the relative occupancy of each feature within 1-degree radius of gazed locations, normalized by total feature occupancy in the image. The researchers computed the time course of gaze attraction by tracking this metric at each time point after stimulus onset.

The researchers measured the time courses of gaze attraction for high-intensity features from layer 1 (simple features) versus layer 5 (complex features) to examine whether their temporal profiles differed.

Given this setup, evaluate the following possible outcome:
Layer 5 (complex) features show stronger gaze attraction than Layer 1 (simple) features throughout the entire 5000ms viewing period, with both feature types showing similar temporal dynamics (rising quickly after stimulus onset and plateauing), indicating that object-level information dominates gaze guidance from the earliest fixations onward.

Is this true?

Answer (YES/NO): NO